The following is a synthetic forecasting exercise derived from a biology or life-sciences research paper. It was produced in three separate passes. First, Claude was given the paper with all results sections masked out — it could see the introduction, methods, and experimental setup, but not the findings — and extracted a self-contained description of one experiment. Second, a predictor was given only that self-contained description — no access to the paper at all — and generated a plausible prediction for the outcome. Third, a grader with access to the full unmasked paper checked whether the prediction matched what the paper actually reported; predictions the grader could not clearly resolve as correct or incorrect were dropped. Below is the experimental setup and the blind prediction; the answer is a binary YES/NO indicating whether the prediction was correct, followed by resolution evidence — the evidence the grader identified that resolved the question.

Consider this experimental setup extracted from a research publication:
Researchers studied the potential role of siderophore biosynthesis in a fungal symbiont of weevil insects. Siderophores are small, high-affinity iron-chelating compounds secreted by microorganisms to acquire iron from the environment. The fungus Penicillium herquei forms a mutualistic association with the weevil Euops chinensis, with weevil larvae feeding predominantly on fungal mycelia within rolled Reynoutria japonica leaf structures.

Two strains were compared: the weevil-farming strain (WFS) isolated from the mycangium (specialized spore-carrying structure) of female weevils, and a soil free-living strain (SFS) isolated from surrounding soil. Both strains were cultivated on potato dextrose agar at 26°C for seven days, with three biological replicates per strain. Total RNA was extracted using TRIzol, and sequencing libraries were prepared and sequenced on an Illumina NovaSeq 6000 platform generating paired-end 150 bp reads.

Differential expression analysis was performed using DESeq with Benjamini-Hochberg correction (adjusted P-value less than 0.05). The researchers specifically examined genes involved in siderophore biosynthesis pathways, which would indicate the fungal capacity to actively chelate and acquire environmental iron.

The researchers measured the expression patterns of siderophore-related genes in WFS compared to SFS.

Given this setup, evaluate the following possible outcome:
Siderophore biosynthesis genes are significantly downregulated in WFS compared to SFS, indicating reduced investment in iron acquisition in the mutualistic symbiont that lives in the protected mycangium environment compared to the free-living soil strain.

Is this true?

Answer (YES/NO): NO